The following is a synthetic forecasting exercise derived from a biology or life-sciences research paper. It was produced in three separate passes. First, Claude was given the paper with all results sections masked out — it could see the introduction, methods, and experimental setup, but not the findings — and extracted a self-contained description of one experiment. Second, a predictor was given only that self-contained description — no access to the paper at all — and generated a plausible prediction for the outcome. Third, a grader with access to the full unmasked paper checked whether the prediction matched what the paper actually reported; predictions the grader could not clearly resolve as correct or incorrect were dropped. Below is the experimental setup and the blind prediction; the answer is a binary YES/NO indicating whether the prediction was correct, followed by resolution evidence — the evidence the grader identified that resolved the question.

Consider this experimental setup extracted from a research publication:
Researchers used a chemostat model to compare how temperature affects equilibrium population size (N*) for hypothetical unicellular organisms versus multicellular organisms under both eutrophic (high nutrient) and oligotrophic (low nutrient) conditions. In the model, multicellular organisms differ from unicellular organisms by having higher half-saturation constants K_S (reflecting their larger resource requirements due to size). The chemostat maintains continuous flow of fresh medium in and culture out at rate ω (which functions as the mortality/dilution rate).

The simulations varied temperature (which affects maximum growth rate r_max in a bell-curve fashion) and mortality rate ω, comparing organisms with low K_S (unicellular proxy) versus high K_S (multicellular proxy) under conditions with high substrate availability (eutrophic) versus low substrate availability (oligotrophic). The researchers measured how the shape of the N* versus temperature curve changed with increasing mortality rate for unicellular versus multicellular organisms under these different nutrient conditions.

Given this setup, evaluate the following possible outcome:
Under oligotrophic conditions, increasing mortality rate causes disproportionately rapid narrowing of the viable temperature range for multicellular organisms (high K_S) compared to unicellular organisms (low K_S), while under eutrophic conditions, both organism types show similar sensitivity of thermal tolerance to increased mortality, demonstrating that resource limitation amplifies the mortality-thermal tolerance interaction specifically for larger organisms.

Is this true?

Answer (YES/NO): NO